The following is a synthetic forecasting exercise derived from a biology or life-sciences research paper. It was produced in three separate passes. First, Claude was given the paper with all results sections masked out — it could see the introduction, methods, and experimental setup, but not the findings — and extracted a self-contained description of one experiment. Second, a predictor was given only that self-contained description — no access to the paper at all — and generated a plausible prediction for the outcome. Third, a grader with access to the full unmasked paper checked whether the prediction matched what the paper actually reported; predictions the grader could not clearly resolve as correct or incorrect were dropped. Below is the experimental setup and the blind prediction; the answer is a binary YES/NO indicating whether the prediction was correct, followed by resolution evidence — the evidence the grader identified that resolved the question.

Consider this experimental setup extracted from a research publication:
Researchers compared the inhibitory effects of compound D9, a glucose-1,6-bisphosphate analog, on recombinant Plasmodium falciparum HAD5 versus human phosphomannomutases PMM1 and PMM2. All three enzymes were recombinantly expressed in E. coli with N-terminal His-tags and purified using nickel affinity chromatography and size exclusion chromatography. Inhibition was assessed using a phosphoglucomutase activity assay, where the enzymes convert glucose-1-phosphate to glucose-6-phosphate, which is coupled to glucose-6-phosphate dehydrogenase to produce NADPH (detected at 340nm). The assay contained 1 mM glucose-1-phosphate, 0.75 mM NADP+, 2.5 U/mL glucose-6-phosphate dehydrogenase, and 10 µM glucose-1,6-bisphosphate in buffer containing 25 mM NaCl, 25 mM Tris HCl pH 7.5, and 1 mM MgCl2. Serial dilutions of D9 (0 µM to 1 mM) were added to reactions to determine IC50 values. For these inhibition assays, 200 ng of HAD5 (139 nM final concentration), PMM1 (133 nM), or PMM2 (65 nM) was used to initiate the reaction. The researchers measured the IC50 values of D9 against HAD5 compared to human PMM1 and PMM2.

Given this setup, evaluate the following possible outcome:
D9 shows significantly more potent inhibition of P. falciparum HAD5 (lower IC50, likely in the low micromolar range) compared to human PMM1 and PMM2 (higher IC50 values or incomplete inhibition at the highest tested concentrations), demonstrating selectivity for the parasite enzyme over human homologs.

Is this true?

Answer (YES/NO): NO